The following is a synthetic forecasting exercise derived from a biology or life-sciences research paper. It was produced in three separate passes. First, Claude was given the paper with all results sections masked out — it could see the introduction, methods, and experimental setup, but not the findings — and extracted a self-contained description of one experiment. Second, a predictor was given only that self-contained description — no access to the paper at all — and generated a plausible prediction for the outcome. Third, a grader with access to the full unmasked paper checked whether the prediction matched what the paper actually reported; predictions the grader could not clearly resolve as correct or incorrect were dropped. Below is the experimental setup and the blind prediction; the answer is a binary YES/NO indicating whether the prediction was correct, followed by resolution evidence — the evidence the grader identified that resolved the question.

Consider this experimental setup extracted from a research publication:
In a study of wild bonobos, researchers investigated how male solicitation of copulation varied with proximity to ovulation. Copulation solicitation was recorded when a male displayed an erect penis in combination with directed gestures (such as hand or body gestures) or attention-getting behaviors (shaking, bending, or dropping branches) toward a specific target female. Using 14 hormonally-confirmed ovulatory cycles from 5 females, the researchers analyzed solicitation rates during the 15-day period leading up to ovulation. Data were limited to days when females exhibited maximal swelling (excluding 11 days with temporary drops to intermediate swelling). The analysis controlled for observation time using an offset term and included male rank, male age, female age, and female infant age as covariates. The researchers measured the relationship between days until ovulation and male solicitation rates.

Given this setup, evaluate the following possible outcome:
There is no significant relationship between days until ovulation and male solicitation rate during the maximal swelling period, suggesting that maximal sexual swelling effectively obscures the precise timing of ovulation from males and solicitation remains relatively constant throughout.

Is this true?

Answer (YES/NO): NO